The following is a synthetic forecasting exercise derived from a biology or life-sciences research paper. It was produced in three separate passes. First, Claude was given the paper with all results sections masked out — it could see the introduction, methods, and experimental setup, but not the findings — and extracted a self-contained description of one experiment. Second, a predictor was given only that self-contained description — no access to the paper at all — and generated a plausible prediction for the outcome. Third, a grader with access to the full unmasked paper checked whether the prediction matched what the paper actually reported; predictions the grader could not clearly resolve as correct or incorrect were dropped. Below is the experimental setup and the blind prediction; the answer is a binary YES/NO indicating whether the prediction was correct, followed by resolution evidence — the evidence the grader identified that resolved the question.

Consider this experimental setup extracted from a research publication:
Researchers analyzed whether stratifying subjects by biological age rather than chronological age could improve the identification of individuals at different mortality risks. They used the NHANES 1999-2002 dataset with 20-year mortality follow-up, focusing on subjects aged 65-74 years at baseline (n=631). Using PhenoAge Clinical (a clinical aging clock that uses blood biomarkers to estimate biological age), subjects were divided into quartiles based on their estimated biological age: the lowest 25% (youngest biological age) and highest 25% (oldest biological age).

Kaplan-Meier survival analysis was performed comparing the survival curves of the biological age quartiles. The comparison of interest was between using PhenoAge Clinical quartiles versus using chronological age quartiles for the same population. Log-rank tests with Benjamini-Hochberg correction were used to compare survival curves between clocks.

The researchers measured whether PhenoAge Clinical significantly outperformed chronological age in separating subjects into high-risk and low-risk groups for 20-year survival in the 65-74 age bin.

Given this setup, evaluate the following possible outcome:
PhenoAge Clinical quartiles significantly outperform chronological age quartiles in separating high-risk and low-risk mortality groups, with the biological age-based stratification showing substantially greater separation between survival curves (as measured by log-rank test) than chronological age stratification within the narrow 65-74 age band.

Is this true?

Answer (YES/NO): NO